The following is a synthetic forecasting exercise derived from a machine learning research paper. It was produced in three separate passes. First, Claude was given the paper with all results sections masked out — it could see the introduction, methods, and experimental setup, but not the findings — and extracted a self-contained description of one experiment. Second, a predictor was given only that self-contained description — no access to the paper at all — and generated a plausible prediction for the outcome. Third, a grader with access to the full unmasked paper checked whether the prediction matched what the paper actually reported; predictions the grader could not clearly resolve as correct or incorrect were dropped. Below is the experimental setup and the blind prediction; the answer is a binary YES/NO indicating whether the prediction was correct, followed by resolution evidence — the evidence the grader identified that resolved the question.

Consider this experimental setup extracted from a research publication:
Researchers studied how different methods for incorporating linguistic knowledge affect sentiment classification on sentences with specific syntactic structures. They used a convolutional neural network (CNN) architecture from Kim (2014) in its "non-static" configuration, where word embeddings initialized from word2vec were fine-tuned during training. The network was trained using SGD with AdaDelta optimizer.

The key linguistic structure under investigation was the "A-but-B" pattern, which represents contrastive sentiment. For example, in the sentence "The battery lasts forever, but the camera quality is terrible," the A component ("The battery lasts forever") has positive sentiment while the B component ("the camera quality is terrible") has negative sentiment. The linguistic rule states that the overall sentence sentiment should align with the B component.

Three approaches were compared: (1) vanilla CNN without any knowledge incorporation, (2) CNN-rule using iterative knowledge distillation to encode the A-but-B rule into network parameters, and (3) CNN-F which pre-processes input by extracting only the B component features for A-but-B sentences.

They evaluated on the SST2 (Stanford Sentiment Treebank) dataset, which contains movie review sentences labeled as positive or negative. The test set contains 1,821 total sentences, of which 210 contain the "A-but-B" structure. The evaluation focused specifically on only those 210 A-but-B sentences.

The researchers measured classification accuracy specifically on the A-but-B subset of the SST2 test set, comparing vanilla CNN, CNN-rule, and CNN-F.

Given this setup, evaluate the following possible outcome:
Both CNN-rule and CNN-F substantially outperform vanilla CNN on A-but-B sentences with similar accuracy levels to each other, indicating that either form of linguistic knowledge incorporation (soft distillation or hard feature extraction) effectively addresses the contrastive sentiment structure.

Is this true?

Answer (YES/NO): NO